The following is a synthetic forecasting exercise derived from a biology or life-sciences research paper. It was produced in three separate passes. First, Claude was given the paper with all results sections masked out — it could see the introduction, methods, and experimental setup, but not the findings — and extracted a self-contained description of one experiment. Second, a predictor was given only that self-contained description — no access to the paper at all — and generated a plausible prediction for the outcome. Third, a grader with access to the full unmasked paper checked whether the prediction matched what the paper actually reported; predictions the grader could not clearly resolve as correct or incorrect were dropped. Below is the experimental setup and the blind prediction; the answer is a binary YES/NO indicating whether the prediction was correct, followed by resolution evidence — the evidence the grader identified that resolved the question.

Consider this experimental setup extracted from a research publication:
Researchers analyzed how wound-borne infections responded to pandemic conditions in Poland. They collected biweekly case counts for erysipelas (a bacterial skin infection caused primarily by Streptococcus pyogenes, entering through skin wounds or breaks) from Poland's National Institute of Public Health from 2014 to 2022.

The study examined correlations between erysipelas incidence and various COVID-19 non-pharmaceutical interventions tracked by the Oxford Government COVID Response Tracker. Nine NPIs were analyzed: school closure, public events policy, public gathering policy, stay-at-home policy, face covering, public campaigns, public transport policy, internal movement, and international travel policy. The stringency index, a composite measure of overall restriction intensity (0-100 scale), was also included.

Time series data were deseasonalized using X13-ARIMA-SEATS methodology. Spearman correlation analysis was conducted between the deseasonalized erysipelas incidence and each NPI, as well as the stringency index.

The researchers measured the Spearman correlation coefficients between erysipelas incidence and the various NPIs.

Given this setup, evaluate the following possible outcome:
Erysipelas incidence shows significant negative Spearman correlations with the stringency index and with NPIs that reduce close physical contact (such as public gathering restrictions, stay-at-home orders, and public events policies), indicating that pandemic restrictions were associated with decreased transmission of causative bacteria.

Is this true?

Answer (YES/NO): YES